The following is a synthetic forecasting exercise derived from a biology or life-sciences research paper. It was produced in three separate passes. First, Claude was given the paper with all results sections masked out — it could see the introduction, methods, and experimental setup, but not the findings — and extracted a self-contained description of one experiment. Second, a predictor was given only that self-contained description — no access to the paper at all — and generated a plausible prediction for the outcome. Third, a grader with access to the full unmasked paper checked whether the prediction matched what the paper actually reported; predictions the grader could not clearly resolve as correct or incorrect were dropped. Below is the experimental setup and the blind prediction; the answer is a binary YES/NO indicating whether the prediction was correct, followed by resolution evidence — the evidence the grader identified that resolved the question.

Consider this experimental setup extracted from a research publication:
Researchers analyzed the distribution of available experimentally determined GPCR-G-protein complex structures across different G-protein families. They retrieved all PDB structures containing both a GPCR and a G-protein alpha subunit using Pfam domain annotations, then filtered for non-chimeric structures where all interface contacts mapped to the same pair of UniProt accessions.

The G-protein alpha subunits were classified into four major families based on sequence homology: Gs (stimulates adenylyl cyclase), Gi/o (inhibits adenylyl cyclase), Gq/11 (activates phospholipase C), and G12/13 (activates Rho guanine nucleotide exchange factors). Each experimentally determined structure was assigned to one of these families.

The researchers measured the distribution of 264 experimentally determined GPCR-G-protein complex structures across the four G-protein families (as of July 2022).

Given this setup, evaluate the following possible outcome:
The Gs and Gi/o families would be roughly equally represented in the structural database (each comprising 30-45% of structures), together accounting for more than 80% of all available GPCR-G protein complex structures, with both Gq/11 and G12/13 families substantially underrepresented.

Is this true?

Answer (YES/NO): NO